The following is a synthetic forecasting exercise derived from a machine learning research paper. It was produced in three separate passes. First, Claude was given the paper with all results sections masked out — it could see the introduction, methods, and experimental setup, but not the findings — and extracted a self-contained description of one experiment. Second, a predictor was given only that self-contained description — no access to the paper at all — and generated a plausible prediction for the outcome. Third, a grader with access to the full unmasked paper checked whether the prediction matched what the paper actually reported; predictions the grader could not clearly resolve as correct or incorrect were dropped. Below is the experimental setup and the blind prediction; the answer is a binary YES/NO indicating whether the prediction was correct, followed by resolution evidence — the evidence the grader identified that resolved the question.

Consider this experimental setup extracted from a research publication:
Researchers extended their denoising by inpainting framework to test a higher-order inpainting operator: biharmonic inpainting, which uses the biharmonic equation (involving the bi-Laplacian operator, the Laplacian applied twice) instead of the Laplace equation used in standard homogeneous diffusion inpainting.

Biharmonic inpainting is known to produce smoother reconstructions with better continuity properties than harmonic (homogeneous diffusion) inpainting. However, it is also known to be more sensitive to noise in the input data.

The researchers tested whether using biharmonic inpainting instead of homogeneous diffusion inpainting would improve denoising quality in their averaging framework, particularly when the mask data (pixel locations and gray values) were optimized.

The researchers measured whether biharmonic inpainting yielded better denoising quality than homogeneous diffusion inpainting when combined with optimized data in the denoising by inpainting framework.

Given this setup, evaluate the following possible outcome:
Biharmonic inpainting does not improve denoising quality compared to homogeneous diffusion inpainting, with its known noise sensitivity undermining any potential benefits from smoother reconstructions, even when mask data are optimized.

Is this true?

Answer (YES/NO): YES